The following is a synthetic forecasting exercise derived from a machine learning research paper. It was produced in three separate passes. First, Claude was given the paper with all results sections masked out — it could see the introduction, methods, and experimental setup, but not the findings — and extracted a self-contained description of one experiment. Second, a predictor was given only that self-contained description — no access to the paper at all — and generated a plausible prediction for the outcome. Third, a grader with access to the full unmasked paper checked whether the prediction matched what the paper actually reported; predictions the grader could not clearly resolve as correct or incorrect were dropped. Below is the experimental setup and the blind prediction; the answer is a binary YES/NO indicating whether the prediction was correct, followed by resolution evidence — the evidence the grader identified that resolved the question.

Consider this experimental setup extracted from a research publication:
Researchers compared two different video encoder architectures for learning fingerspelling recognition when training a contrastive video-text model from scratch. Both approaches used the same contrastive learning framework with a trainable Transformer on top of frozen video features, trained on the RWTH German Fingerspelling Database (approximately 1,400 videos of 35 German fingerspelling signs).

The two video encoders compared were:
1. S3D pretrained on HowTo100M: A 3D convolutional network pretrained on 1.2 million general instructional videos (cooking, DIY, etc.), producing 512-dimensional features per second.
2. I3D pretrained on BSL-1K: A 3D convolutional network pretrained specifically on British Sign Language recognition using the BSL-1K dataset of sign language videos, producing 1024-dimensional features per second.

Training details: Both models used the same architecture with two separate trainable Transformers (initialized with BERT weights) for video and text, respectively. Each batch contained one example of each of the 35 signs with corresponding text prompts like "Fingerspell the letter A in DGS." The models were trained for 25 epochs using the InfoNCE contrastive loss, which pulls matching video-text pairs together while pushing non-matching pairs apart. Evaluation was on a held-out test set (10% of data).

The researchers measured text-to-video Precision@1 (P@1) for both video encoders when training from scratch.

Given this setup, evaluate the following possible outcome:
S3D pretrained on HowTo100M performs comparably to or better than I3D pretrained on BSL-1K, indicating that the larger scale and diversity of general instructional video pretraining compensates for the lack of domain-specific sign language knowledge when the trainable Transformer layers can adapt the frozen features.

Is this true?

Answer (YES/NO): NO